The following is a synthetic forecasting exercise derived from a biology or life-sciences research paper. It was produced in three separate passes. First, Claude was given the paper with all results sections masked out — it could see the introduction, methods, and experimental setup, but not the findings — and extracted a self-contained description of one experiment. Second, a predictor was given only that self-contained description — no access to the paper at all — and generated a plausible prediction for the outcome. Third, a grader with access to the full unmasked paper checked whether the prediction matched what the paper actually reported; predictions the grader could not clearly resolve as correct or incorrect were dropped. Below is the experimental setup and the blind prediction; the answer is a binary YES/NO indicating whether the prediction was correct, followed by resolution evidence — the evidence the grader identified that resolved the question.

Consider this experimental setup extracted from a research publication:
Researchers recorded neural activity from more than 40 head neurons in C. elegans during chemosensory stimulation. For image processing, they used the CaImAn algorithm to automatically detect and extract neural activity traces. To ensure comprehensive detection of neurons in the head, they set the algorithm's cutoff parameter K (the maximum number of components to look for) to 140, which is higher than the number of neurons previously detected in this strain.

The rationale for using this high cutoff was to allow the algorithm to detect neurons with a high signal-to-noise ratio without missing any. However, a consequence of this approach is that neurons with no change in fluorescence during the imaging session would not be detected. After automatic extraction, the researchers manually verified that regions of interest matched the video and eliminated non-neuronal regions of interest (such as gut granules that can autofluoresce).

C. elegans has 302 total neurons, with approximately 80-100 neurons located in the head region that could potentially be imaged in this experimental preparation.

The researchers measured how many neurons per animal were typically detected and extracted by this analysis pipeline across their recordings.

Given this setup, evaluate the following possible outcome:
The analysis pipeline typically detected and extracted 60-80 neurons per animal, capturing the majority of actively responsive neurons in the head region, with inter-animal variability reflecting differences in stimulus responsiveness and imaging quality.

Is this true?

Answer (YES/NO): NO